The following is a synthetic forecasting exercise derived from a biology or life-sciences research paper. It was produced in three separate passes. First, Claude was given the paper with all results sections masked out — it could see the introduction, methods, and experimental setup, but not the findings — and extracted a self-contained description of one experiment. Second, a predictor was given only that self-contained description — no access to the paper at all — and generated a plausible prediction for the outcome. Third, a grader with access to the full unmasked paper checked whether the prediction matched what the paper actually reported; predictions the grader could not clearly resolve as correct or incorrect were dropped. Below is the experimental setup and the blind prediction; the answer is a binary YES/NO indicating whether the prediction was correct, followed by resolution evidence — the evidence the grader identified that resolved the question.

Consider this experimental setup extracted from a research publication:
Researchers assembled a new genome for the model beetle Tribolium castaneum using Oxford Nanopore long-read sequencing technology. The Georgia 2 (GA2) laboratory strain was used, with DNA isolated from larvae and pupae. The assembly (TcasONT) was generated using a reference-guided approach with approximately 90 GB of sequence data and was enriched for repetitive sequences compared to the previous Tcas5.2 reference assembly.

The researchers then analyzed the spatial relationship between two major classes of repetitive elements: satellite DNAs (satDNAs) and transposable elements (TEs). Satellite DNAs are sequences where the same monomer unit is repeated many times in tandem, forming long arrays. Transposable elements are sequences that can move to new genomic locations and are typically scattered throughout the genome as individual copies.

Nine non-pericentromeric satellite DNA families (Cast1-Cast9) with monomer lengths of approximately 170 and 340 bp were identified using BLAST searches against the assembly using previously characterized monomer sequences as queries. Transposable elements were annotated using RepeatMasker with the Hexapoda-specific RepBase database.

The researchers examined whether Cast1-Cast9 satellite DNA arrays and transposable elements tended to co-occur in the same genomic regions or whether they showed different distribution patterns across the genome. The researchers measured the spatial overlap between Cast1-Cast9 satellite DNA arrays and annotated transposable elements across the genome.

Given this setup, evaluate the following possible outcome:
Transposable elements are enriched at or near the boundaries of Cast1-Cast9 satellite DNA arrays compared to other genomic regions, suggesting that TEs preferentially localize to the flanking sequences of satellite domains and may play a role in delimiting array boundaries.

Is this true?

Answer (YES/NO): NO